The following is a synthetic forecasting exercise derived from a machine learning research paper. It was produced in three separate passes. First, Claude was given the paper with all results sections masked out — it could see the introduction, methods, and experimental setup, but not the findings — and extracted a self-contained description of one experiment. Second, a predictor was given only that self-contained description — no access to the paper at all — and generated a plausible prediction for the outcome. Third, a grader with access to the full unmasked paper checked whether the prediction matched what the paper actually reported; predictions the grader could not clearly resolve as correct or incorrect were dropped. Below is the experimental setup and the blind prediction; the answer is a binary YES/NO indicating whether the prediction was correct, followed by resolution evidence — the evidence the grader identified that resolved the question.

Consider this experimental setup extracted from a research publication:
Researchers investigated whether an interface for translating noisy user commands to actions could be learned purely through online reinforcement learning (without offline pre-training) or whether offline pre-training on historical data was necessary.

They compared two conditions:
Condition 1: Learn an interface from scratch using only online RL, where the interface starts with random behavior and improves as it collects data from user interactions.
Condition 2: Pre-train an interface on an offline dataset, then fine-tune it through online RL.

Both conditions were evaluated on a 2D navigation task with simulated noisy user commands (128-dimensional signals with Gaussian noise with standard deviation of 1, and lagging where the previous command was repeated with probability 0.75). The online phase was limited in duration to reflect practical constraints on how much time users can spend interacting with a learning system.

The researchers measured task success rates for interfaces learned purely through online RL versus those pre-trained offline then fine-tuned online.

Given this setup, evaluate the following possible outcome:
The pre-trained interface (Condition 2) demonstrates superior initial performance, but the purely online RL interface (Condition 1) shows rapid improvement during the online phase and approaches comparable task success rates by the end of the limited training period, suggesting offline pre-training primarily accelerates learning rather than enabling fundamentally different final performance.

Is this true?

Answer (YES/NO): NO